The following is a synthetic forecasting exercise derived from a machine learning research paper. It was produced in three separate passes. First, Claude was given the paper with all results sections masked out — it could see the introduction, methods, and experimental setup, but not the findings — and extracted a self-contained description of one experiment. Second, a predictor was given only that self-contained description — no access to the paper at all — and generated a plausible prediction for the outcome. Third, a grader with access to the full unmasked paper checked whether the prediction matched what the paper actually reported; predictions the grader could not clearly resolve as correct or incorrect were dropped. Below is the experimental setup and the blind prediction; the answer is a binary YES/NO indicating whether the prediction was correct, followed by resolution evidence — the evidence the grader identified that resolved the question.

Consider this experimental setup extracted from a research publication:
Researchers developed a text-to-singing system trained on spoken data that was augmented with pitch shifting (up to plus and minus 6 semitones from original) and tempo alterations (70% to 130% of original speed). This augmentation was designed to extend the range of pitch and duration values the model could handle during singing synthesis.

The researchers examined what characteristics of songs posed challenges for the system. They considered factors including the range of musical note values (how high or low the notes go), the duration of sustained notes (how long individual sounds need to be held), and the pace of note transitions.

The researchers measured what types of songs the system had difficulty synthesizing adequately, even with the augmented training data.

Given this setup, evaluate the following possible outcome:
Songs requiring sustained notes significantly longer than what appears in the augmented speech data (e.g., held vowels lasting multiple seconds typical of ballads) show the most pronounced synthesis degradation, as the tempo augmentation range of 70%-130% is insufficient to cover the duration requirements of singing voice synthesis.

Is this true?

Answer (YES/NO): NO